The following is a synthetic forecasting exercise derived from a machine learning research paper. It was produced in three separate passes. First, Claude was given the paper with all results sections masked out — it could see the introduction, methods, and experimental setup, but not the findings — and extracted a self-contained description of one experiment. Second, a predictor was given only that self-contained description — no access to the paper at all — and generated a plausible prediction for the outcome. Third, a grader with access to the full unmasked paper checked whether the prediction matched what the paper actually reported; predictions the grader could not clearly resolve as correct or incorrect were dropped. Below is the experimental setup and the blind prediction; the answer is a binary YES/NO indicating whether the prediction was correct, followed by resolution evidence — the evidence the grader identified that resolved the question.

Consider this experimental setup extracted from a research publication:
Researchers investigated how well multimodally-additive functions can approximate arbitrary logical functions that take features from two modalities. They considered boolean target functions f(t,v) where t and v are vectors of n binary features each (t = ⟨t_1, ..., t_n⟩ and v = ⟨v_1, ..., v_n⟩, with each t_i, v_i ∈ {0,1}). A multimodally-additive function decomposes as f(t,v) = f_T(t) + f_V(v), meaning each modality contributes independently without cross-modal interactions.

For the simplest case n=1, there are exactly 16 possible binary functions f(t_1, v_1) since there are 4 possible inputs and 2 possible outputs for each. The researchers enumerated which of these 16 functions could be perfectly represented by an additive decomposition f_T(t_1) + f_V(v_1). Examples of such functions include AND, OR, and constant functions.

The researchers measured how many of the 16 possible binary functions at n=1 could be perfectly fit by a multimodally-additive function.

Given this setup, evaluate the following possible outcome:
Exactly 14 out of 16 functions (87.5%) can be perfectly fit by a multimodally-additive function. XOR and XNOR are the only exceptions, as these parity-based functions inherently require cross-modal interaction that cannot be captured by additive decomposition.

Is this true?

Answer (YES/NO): YES